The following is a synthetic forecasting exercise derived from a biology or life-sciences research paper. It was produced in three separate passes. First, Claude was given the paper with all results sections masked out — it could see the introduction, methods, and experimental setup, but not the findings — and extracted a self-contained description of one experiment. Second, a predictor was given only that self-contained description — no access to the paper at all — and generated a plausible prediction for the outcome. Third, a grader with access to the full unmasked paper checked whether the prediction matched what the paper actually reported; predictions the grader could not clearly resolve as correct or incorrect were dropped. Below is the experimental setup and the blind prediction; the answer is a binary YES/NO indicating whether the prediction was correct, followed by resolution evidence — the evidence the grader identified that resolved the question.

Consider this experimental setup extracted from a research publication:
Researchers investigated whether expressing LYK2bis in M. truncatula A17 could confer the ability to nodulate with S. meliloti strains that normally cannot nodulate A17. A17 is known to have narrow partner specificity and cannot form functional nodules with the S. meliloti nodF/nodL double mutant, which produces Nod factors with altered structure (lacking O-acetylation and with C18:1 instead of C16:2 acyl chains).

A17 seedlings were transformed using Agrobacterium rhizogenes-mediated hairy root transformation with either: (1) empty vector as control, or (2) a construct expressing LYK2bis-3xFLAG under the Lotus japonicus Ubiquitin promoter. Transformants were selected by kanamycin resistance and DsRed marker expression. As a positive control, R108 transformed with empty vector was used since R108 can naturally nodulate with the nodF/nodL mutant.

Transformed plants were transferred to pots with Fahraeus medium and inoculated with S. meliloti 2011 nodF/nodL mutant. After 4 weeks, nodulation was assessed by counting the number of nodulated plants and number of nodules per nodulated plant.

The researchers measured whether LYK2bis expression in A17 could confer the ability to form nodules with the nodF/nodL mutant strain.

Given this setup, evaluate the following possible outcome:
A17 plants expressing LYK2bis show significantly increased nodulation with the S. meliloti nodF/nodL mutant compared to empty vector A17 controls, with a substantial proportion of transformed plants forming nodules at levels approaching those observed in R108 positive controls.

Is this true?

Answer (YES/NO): YES